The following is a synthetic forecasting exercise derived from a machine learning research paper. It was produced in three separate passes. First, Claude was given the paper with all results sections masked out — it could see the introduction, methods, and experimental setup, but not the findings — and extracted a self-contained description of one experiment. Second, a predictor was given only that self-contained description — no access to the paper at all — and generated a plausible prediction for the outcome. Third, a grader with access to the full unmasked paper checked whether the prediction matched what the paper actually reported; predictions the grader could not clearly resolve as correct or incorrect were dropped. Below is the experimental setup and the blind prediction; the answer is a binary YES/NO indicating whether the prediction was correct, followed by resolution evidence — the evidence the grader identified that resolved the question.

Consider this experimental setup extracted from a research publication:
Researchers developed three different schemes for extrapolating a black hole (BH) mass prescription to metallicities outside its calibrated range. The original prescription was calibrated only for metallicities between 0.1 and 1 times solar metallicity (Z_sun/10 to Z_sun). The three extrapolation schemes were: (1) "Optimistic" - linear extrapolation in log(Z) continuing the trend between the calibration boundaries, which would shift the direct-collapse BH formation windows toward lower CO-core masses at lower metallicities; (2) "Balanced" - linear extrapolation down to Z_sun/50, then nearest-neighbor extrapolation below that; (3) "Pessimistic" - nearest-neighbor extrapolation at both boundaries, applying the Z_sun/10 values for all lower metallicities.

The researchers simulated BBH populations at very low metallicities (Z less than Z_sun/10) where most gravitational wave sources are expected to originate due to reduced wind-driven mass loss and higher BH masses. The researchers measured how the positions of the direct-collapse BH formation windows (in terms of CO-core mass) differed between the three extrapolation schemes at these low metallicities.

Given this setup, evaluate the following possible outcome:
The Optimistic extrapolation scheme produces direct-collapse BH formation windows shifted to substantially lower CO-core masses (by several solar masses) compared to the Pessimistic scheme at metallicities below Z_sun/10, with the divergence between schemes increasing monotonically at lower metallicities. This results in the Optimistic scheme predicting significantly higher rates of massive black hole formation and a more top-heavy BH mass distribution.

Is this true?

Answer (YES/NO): NO